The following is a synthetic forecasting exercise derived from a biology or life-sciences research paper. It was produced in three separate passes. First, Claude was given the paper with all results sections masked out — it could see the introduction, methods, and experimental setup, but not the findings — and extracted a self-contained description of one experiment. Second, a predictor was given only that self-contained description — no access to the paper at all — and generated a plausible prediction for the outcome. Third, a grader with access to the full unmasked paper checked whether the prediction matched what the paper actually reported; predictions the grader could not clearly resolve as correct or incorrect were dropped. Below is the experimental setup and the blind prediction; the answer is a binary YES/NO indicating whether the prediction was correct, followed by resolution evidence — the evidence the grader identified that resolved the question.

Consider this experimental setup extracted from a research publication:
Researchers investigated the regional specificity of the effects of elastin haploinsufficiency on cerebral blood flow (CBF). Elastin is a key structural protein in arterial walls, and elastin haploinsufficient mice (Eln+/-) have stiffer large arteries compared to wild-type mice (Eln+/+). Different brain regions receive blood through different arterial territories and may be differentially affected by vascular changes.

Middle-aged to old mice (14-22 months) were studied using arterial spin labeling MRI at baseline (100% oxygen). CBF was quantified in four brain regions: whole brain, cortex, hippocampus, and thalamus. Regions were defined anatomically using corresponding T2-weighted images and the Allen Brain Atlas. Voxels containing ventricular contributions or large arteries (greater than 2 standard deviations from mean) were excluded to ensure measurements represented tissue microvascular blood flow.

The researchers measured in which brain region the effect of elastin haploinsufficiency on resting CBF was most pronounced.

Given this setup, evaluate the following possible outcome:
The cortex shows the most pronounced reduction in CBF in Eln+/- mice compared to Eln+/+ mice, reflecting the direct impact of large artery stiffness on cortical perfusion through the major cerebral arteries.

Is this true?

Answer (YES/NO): YES